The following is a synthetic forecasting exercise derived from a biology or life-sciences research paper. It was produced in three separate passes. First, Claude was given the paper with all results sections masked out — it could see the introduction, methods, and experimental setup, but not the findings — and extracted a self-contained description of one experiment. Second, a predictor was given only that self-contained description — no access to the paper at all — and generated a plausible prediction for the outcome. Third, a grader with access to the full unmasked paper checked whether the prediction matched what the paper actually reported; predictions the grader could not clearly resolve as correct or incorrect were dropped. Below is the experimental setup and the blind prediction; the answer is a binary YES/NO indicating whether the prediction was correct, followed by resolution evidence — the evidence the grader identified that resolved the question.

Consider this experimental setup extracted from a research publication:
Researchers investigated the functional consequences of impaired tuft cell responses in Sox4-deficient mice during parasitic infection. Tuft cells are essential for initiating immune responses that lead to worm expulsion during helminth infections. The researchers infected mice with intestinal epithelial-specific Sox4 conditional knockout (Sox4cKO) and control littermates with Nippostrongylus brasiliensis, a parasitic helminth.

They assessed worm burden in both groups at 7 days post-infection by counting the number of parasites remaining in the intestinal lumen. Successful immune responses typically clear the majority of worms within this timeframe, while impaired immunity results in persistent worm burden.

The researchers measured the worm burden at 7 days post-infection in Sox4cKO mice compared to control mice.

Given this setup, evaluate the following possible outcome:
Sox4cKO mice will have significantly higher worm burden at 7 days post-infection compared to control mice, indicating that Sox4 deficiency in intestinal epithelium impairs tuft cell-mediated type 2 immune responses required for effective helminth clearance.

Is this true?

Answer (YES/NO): YES